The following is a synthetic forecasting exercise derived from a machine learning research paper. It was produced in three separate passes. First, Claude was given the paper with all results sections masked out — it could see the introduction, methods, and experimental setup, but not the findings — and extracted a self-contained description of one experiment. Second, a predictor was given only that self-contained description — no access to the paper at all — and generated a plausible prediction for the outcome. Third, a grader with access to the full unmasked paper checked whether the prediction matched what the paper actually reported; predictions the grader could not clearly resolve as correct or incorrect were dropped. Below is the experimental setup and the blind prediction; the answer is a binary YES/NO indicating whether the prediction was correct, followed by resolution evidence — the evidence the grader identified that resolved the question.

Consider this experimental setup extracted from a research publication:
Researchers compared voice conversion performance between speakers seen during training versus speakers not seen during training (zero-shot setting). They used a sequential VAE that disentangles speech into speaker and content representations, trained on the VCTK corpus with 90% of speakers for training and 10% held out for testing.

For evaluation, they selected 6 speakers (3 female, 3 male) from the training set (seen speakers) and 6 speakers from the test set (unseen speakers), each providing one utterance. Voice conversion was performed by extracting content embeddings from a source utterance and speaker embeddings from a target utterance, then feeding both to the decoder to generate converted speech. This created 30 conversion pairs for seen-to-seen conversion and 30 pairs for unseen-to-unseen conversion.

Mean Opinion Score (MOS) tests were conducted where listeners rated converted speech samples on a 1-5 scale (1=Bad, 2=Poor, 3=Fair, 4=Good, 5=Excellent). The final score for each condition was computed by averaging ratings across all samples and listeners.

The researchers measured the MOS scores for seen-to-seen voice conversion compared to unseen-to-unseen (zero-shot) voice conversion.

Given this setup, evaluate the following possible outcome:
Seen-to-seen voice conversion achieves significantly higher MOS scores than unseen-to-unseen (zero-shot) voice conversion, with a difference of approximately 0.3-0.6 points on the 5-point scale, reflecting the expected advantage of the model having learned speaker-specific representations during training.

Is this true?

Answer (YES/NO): NO